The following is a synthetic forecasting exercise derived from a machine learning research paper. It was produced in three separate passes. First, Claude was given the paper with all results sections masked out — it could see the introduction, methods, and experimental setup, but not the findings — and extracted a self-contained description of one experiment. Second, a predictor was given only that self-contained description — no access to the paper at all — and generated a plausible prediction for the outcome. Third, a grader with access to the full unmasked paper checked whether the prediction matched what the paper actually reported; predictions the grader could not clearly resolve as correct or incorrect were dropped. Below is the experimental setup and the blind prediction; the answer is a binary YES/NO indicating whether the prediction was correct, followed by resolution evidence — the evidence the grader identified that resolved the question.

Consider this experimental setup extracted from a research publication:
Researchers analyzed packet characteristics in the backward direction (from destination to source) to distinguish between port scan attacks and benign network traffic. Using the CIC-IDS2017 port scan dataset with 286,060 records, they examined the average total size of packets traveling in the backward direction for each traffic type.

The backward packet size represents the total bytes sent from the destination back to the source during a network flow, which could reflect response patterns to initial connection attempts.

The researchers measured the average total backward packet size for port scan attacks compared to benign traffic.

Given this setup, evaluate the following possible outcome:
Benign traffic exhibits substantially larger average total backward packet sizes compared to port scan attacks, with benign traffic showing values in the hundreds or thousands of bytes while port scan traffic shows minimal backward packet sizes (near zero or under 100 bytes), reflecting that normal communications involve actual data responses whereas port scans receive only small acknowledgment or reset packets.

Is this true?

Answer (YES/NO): YES